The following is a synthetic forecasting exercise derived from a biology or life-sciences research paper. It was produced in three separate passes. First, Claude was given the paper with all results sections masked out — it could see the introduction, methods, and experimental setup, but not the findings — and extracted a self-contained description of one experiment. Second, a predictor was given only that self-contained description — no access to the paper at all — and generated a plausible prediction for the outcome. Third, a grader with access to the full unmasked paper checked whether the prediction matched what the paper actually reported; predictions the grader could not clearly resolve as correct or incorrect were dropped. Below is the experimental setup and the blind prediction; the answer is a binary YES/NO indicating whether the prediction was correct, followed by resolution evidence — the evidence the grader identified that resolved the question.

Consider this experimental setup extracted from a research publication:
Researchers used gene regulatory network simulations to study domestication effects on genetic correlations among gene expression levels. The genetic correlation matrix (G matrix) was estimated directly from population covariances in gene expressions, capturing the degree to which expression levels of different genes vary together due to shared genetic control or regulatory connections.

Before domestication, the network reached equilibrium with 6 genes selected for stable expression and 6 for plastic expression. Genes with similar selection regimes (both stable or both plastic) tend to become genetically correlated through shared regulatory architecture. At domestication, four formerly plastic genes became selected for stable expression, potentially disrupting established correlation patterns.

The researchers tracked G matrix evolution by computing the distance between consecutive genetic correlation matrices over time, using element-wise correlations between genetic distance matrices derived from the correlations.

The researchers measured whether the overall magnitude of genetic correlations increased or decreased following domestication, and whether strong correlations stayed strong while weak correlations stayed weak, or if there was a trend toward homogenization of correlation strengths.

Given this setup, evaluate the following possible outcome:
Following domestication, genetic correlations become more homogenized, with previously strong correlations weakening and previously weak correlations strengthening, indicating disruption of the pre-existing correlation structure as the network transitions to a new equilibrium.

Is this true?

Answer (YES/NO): YES